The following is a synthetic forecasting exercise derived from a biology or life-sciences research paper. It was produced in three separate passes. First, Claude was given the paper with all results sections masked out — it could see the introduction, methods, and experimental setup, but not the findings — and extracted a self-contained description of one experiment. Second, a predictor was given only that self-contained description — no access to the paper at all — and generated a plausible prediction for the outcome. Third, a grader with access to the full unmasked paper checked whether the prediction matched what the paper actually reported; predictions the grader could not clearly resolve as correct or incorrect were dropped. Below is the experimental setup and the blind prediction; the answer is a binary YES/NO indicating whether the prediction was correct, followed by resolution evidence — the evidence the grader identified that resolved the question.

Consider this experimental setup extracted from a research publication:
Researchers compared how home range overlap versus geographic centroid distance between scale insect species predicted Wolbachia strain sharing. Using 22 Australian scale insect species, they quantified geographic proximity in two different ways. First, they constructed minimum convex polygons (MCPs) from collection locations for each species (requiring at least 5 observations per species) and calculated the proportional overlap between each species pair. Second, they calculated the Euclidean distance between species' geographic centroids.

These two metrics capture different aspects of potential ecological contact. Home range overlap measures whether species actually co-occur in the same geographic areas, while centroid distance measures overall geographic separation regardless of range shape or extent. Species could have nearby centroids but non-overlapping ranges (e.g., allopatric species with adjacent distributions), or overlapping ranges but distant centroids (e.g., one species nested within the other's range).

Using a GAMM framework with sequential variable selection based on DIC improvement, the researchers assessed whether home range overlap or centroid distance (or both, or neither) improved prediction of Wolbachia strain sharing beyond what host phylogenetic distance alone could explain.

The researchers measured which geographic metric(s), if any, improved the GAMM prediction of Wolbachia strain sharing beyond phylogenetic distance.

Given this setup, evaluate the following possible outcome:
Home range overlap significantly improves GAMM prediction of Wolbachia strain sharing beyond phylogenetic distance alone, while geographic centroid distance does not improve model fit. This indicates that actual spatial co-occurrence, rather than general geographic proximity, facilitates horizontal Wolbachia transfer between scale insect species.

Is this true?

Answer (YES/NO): NO